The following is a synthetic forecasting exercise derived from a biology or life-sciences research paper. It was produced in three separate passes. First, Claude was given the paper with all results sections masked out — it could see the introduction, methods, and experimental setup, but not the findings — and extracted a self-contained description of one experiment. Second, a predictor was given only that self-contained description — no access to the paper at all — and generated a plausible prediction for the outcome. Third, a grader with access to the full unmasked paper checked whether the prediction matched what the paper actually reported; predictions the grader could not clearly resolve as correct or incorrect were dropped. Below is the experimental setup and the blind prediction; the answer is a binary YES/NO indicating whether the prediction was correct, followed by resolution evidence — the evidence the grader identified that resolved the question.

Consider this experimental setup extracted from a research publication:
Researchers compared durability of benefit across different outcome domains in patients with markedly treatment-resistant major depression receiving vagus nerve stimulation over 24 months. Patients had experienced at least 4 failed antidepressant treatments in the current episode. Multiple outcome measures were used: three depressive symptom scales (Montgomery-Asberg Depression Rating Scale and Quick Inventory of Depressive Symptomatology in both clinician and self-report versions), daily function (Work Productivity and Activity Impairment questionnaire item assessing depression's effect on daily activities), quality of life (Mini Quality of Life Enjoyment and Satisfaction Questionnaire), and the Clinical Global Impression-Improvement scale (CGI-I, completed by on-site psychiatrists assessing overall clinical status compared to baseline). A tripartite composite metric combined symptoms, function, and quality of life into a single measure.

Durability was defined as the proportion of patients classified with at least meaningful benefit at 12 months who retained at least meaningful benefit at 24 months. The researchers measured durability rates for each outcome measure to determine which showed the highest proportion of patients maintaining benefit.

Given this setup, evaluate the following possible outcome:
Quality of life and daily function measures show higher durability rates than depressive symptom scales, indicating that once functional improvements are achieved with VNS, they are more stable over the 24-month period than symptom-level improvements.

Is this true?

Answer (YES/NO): NO